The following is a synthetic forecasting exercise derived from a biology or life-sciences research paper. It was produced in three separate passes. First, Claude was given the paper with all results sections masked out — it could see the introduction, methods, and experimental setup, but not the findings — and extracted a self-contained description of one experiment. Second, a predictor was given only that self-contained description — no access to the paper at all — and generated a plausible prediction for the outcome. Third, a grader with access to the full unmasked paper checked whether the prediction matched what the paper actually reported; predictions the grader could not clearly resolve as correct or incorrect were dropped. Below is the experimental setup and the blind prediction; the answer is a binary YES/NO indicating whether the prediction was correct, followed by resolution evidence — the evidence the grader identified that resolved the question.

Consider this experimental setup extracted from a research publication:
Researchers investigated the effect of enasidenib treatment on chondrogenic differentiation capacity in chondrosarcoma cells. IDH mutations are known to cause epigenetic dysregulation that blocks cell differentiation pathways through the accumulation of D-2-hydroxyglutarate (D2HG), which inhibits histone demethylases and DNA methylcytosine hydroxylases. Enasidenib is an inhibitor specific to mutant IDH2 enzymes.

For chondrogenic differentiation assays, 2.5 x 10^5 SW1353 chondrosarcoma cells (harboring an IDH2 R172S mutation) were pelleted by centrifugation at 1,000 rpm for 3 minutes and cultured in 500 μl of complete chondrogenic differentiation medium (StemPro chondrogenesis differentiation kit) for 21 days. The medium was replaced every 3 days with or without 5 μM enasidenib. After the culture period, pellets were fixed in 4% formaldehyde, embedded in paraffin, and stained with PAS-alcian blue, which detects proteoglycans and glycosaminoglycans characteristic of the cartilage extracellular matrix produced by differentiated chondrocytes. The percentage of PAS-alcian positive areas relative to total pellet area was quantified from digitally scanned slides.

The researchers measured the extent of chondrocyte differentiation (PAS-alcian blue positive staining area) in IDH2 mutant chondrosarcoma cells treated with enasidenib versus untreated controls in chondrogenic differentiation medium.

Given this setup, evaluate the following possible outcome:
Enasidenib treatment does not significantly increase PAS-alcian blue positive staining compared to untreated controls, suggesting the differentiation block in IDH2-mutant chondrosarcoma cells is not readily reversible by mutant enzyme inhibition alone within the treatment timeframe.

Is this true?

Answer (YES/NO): YES